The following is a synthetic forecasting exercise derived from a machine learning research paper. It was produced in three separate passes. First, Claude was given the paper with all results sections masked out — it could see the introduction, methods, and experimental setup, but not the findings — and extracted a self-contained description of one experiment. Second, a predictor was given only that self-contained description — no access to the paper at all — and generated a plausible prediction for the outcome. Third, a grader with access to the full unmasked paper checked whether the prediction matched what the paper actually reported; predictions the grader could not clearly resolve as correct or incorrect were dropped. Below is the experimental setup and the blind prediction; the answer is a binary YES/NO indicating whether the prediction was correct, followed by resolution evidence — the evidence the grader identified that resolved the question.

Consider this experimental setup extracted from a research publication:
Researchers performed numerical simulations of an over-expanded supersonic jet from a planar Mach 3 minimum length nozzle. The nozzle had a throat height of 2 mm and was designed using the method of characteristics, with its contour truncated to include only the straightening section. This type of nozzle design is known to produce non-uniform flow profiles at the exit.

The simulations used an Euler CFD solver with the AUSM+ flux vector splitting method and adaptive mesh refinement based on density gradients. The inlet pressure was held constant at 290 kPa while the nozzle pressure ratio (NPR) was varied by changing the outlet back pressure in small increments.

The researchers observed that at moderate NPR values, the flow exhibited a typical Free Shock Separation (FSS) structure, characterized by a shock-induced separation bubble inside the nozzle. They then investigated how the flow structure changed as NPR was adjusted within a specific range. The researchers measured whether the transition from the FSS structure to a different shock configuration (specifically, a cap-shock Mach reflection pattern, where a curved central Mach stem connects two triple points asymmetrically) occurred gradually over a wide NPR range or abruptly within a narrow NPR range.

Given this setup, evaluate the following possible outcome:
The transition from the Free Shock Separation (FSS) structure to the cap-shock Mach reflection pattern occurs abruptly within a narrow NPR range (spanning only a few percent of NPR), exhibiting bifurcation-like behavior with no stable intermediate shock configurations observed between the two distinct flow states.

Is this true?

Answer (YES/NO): YES